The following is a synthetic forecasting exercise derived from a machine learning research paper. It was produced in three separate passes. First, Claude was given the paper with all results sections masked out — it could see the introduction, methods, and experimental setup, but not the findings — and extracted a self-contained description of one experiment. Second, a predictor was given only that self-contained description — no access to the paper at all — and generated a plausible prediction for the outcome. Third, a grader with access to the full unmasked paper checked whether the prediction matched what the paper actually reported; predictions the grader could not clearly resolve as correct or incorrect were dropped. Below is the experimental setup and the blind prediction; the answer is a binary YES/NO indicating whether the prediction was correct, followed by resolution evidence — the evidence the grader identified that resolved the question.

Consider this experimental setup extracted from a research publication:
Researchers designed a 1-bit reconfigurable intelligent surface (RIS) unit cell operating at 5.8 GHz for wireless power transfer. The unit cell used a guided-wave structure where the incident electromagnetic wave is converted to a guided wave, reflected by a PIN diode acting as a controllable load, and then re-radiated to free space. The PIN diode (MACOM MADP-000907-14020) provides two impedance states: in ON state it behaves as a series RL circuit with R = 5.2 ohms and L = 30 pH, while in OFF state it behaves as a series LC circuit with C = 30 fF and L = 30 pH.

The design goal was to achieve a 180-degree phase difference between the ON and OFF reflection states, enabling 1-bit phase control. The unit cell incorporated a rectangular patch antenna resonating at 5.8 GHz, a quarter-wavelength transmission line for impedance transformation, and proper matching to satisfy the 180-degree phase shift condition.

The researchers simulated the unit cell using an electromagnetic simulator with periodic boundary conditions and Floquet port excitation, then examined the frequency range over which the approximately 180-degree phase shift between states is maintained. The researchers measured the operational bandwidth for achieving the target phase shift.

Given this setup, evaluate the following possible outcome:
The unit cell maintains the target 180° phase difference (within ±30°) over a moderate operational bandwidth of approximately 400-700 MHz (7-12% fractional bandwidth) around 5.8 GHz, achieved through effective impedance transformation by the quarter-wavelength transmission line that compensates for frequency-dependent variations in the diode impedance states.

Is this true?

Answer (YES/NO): NO